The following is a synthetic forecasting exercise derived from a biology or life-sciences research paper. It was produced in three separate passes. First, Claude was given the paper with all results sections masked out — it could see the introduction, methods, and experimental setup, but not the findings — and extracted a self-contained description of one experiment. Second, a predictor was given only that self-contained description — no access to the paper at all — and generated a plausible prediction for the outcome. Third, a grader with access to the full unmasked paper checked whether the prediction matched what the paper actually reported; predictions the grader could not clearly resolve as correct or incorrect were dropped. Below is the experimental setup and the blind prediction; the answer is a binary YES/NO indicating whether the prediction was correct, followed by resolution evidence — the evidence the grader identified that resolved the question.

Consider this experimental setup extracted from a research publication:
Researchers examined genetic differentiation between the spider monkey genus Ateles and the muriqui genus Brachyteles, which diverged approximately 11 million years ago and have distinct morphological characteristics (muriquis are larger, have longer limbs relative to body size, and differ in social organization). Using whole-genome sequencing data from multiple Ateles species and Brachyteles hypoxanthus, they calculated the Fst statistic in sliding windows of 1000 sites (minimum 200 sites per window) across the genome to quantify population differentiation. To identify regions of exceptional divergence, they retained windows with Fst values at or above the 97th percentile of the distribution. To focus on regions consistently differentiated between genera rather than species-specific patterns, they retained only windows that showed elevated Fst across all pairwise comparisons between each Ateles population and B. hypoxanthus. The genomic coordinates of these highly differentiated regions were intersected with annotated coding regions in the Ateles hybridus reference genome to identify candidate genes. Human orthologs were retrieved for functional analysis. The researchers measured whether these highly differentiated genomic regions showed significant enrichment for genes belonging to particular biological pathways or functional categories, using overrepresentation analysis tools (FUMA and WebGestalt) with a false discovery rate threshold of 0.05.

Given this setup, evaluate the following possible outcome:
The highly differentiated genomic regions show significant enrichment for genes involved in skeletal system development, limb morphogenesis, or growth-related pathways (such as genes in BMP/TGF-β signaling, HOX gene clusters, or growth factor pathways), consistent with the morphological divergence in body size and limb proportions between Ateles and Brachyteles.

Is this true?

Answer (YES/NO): NO